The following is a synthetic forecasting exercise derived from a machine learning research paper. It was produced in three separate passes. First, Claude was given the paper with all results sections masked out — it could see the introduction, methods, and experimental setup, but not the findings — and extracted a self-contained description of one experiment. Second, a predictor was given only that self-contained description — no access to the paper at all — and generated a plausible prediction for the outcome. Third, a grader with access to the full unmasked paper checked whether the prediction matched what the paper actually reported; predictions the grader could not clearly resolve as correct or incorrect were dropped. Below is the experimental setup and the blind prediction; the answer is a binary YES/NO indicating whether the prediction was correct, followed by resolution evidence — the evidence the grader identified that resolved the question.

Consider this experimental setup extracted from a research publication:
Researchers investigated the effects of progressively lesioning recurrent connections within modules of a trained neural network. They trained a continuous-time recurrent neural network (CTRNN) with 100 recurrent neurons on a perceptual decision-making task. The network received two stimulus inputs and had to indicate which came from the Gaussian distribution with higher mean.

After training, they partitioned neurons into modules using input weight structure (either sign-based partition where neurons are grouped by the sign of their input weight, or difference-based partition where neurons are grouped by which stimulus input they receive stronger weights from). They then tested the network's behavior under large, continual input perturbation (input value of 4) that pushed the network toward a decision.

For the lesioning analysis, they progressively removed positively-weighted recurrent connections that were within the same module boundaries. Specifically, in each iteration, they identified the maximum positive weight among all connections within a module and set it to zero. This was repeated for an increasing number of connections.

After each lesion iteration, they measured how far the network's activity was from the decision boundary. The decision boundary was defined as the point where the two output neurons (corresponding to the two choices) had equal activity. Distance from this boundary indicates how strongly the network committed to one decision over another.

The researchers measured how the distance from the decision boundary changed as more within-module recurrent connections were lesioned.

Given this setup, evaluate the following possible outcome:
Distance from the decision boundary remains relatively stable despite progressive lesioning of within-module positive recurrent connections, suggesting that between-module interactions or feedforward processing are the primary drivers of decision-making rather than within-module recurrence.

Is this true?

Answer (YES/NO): NO